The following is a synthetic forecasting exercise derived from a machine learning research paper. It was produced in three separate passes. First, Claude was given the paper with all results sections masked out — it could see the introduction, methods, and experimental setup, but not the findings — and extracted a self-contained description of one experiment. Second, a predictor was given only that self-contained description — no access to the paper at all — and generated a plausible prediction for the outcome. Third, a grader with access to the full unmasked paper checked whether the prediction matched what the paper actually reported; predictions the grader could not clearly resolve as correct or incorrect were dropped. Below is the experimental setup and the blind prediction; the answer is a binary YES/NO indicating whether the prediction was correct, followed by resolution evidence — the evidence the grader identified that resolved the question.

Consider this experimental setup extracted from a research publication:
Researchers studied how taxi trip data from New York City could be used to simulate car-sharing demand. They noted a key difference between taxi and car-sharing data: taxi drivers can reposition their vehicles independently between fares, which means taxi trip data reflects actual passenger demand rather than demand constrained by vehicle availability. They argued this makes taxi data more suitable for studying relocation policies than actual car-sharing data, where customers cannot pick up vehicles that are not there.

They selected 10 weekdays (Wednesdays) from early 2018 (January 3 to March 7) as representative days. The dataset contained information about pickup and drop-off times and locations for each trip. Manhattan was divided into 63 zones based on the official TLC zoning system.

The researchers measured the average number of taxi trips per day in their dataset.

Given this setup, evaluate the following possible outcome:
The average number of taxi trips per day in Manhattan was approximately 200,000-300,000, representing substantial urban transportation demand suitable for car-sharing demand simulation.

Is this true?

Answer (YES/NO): YES